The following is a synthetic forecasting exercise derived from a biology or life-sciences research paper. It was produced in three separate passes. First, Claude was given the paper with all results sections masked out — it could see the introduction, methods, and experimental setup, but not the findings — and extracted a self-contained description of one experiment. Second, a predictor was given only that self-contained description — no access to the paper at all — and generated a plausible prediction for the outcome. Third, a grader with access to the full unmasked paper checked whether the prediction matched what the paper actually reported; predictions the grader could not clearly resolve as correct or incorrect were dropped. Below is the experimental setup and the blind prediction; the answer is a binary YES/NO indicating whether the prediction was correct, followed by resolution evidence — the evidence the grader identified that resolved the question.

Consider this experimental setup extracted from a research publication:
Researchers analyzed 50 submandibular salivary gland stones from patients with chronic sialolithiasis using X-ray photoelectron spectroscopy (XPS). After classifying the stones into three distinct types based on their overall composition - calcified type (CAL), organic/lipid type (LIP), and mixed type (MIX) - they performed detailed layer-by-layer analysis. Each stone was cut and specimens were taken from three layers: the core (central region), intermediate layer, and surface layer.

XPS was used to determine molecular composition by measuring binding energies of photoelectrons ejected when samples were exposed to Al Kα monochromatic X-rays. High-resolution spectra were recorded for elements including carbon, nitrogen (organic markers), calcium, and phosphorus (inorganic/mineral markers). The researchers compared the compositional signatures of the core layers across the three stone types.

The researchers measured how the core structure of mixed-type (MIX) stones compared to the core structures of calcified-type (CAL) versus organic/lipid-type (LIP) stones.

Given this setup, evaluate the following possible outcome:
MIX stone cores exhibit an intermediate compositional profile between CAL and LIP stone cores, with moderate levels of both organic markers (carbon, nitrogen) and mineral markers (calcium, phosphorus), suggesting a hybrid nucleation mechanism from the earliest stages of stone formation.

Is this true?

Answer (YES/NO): NO